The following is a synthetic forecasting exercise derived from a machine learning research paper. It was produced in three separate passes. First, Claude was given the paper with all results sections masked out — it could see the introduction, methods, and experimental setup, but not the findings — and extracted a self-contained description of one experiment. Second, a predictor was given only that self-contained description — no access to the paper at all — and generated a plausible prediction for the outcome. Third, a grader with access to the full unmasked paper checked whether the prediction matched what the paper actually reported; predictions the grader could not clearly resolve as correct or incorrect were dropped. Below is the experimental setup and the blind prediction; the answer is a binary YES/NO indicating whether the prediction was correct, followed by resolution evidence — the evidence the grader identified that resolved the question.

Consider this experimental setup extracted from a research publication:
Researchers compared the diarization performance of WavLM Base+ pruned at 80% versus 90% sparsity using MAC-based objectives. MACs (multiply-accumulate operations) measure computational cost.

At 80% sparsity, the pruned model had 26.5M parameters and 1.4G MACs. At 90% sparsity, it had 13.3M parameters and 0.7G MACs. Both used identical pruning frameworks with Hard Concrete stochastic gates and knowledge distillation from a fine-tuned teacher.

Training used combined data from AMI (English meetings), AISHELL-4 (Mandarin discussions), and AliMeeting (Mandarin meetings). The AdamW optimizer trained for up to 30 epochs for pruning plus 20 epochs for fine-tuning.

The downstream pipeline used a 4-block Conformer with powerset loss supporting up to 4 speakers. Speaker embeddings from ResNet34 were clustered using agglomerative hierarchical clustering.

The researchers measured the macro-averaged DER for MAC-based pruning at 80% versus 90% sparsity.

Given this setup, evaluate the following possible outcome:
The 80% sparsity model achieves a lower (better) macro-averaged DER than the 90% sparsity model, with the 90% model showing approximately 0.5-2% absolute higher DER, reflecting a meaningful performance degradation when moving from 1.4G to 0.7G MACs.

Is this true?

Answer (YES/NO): YES